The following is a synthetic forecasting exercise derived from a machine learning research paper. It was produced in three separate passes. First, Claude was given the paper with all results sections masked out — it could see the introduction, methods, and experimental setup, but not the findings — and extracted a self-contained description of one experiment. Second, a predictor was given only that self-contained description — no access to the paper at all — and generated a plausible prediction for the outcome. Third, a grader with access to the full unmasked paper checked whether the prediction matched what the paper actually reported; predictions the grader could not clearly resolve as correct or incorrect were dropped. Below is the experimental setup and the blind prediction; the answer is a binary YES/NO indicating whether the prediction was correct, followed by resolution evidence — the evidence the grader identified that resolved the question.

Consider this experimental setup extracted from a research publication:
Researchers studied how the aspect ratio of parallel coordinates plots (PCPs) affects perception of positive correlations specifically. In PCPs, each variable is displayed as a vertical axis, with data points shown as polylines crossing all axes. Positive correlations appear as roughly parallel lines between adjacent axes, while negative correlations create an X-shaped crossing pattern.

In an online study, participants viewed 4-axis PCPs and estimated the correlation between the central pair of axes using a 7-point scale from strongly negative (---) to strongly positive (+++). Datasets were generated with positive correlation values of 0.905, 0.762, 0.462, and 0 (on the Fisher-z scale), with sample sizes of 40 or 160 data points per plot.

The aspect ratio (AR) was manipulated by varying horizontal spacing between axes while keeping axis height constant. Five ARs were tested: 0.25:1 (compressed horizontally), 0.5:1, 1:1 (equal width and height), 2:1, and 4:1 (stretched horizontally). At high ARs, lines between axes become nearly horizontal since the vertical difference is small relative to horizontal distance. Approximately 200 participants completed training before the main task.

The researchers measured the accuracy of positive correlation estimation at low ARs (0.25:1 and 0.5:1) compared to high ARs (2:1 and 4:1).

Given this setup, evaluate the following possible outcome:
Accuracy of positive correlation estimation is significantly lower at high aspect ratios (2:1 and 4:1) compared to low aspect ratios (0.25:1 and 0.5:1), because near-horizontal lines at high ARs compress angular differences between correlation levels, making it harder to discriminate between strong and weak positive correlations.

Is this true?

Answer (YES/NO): NO